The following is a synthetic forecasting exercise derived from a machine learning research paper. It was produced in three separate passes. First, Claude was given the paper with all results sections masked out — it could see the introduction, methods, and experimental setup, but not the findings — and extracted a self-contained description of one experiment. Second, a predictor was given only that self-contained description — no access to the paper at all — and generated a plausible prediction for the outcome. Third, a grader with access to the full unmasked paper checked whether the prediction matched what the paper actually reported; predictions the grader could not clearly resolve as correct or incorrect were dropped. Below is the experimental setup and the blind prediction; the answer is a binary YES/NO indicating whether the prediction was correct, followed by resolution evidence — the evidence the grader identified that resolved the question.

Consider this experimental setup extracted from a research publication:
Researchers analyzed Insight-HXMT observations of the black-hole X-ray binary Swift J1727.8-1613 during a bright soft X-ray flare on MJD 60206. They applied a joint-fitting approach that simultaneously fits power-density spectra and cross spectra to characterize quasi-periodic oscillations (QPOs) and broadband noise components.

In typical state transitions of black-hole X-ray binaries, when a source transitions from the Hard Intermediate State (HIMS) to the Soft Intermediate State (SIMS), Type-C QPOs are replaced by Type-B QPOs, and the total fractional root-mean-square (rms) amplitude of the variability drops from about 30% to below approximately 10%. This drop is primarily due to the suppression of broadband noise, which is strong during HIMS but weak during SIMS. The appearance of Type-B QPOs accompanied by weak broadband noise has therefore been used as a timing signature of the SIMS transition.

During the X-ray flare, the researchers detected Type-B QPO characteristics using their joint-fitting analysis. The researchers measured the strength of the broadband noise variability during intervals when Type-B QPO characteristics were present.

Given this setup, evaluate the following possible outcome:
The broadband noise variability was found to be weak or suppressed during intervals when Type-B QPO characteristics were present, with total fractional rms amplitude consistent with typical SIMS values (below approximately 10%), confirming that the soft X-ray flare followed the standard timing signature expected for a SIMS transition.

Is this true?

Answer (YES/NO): YES